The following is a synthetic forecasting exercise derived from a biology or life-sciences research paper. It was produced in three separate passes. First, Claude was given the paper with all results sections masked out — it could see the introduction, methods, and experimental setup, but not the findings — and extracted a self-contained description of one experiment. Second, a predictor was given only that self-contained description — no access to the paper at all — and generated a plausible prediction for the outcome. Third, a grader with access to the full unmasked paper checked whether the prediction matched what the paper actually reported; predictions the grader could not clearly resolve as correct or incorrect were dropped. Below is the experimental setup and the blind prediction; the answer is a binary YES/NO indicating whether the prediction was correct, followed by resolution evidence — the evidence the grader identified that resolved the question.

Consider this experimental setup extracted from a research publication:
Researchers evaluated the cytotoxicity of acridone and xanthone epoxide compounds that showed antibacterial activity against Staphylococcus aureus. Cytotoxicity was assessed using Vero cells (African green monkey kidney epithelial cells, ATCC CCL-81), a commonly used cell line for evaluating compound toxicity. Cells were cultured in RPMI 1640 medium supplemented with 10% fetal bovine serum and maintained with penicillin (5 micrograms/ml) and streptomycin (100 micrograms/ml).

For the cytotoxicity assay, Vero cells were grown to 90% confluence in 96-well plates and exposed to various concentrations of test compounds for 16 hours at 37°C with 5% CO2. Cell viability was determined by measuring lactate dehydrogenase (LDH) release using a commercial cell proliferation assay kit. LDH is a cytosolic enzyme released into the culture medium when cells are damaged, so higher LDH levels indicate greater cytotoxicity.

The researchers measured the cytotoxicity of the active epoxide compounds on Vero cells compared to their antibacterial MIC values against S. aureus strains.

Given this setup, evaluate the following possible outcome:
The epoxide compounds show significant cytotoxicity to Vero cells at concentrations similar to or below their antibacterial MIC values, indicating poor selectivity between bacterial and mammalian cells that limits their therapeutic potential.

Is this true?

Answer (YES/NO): NO